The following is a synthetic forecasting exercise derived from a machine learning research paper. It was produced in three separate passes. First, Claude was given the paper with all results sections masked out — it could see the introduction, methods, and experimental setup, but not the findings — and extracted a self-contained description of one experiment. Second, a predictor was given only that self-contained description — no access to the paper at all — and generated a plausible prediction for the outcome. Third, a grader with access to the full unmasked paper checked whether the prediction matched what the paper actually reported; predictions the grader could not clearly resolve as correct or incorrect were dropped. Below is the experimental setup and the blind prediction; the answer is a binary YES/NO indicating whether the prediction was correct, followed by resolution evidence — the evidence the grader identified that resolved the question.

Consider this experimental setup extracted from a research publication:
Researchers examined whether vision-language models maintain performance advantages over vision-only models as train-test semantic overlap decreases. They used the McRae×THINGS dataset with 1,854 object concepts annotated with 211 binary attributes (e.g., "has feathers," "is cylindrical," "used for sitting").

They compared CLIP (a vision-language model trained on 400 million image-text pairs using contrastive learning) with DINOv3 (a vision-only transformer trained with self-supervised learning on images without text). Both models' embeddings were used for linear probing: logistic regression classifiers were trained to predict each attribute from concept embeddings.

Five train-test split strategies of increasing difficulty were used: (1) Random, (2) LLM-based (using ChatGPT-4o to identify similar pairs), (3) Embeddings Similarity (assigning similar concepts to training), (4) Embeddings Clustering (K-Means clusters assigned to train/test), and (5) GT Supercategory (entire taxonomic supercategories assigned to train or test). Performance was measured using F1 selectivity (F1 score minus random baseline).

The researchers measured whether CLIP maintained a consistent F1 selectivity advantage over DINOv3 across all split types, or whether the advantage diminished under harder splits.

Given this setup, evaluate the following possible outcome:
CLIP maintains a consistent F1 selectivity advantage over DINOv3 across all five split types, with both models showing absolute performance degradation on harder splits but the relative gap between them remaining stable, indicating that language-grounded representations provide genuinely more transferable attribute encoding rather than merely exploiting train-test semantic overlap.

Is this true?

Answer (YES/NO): NO